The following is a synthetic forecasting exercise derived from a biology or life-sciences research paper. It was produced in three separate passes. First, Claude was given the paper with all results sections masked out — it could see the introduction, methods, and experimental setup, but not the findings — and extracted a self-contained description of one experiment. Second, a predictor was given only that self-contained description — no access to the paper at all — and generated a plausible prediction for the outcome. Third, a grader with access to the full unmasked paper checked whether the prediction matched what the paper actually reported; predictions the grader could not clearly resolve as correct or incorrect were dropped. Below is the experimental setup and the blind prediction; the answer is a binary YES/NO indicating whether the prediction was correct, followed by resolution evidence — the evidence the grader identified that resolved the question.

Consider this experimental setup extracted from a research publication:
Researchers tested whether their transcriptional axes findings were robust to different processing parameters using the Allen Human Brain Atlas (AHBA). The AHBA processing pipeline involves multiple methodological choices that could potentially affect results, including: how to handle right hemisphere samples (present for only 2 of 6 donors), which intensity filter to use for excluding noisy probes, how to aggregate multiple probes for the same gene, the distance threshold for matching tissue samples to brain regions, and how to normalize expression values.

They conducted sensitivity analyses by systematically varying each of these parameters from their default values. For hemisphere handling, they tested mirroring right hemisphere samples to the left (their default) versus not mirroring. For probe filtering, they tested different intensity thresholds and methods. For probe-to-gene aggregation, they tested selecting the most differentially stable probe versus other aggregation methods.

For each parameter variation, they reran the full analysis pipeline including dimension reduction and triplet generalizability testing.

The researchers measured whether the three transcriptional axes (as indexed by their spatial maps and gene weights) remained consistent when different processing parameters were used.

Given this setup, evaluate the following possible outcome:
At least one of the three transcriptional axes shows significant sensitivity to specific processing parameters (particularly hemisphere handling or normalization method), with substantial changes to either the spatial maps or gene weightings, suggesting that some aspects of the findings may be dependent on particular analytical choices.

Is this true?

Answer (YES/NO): NO